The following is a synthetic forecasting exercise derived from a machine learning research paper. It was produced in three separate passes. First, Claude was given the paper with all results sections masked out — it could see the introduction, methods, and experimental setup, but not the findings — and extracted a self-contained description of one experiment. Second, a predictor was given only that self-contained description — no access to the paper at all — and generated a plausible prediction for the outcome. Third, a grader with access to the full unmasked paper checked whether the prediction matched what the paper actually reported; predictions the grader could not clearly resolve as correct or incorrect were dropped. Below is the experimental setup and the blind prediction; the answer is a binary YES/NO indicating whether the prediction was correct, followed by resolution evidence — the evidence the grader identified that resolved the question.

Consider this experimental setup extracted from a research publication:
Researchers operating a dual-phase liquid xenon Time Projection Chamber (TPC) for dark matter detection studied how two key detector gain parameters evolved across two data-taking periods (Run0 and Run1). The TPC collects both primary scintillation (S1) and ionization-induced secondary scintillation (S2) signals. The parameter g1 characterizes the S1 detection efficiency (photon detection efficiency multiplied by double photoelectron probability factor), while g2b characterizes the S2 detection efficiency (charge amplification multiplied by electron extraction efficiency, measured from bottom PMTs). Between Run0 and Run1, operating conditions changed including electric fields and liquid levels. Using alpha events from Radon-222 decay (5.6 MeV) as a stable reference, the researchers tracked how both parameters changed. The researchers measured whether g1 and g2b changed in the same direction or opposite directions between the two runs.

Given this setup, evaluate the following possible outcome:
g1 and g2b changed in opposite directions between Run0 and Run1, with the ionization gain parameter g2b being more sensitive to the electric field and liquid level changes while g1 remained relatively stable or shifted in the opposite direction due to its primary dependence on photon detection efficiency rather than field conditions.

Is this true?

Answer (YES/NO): YES